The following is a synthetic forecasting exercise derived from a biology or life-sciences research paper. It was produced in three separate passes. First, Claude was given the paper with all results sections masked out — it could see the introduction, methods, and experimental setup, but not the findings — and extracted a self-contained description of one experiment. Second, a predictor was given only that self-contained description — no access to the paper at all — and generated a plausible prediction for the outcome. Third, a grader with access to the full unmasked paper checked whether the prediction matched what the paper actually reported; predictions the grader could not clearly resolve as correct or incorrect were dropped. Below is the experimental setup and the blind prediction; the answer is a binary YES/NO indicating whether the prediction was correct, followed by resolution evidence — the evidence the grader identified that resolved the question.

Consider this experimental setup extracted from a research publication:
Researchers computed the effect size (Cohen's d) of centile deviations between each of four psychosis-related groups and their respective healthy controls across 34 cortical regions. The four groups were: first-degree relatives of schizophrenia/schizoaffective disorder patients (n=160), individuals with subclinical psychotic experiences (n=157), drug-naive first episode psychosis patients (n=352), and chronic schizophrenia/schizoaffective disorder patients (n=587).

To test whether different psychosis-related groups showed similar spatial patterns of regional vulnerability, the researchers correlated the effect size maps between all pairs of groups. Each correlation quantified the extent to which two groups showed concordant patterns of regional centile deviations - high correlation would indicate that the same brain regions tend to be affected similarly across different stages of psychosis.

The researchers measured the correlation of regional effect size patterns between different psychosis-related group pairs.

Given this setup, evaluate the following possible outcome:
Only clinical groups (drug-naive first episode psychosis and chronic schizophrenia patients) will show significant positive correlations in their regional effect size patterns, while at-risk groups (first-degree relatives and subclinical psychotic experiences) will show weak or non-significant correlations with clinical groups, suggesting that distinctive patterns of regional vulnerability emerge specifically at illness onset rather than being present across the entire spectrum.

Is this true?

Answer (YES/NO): NO